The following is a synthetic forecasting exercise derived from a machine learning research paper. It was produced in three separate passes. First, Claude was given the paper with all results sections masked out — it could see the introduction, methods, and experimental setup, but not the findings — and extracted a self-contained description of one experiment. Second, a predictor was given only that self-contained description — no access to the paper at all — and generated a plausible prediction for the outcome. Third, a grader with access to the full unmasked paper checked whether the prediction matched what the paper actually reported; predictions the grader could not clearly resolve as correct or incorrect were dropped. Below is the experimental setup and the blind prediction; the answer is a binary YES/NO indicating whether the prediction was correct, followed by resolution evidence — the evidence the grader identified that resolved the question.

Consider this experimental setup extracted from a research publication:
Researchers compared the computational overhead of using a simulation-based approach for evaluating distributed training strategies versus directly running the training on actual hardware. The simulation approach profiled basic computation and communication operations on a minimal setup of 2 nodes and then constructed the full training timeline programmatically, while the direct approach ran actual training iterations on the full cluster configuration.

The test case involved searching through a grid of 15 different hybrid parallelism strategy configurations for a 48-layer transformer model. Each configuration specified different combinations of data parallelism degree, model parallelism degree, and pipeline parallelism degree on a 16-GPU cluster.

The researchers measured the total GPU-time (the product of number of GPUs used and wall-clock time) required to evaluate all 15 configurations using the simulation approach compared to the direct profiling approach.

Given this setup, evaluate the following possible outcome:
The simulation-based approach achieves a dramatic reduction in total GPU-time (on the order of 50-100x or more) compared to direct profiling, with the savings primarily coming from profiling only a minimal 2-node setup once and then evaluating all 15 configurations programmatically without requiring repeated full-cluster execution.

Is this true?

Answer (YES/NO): NO